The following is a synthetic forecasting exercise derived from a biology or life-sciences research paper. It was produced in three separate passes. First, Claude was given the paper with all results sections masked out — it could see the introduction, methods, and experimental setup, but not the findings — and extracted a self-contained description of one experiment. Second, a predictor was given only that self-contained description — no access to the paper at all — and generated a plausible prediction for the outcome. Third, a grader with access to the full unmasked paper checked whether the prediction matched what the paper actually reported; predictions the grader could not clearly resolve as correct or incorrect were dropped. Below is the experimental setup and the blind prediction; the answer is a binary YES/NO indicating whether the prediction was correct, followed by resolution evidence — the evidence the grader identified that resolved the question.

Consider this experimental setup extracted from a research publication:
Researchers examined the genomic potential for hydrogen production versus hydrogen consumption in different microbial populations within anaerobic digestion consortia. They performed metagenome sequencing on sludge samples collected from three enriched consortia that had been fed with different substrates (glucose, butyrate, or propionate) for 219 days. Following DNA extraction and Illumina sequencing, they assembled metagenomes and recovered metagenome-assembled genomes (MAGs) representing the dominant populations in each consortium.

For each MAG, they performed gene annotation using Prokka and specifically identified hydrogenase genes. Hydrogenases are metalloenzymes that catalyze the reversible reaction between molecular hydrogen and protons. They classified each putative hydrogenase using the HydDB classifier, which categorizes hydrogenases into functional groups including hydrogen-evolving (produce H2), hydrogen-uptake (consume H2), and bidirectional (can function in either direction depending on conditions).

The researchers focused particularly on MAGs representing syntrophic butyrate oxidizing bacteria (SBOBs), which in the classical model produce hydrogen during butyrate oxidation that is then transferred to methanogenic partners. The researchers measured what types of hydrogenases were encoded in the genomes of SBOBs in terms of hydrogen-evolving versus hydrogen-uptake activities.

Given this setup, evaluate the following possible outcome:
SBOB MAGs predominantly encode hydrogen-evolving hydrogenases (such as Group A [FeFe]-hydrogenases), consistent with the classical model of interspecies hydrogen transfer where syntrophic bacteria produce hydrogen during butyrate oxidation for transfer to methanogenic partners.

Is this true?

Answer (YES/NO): NO